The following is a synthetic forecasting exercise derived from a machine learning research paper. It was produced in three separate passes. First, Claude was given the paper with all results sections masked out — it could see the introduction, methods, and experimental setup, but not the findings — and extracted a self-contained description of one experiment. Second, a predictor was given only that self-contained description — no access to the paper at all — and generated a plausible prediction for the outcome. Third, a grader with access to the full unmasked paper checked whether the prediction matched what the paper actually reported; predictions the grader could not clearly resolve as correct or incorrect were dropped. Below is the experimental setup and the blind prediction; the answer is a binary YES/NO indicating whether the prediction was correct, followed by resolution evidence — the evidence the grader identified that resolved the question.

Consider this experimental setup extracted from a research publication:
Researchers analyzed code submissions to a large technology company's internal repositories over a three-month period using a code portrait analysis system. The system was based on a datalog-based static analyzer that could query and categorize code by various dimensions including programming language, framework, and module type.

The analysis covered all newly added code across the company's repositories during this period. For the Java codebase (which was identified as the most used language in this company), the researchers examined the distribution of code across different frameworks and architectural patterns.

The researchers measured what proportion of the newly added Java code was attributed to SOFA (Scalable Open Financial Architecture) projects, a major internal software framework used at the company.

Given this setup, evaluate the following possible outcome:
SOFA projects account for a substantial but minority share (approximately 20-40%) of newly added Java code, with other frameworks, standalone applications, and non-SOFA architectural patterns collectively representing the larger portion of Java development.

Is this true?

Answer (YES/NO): NO